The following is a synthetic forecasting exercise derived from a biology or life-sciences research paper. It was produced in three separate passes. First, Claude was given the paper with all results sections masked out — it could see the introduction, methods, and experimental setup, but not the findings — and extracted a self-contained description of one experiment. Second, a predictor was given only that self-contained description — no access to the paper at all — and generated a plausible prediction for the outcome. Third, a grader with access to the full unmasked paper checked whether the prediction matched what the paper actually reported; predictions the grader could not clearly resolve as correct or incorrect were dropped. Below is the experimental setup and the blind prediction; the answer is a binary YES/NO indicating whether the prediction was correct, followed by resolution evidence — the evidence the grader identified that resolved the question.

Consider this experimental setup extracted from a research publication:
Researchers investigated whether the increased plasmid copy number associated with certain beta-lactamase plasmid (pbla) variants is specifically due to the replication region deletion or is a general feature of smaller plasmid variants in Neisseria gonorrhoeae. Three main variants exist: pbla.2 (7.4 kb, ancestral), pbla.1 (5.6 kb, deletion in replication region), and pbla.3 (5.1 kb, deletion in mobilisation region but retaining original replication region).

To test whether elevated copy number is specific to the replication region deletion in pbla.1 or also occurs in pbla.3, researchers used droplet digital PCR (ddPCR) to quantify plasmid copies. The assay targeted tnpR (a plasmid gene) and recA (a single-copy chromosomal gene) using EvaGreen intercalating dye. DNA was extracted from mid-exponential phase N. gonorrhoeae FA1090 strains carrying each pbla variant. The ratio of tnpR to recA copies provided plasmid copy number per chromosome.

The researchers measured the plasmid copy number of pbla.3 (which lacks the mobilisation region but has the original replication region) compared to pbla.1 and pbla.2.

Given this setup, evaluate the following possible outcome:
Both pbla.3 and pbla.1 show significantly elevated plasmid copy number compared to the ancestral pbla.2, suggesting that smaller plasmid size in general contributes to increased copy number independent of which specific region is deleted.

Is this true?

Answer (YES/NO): NO